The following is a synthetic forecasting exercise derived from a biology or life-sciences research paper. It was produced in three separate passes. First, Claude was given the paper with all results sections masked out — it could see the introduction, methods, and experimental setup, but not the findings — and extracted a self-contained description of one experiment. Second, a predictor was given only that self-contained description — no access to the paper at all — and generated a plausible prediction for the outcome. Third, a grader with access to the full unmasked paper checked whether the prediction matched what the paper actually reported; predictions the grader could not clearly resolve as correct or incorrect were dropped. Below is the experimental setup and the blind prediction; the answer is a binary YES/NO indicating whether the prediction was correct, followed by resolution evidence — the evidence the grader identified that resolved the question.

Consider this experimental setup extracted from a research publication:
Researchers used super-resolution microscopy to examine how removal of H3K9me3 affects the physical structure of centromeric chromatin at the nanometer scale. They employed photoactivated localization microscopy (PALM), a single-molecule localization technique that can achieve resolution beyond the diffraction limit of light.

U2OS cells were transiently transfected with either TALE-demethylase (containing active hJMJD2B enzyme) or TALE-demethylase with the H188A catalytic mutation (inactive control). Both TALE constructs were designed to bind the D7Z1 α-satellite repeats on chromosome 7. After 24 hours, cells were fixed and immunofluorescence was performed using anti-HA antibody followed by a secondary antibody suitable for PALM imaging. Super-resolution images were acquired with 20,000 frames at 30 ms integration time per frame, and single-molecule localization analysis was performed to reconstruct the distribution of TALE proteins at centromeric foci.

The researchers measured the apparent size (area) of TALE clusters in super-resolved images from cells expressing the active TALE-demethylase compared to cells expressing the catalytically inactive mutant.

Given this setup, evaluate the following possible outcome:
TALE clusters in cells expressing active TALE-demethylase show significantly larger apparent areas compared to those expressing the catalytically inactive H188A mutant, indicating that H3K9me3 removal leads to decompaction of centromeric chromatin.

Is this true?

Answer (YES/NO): NO